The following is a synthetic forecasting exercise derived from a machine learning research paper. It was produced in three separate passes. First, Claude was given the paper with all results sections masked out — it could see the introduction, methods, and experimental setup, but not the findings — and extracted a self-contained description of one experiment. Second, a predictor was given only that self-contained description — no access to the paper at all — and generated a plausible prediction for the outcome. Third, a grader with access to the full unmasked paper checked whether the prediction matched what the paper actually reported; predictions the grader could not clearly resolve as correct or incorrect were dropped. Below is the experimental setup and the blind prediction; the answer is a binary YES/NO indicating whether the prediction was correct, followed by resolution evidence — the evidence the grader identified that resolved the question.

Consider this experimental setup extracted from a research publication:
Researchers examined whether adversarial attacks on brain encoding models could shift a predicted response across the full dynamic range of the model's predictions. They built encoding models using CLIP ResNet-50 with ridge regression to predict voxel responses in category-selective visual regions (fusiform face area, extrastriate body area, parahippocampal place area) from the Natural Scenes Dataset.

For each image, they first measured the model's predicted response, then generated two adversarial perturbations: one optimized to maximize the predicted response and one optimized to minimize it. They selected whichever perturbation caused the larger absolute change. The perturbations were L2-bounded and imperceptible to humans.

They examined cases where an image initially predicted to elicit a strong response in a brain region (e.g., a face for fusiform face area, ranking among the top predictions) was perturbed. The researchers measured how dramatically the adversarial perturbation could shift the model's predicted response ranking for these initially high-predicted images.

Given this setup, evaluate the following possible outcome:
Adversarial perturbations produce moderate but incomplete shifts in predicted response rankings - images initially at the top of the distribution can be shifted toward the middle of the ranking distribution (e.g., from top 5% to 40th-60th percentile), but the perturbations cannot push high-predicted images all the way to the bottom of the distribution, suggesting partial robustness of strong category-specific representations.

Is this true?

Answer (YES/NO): NO